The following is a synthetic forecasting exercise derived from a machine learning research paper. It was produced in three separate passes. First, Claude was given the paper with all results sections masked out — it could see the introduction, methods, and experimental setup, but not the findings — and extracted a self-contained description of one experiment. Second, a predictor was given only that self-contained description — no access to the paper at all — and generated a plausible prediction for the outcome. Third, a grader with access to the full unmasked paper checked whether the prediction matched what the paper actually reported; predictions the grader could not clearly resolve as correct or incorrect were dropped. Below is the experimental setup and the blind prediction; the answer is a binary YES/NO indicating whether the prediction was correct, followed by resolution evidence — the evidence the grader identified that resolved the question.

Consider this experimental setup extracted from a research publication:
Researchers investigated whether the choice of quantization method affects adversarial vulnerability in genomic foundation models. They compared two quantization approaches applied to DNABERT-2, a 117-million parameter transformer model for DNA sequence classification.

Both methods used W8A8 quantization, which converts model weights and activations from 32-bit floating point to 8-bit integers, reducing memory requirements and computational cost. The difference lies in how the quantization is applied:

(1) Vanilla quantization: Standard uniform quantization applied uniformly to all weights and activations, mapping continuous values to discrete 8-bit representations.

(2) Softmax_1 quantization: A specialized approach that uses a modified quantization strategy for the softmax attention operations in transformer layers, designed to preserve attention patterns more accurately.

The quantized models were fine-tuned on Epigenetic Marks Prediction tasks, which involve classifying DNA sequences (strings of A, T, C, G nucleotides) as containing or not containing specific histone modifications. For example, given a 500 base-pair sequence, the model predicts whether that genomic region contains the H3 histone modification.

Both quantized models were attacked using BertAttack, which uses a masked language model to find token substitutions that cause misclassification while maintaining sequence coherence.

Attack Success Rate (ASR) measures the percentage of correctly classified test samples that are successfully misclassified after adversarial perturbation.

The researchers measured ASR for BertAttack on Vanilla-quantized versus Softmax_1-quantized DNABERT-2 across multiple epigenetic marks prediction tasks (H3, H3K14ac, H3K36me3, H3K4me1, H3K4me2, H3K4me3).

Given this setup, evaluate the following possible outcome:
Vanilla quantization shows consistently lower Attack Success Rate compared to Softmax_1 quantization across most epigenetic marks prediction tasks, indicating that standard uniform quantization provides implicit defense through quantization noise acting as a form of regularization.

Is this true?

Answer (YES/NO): NO